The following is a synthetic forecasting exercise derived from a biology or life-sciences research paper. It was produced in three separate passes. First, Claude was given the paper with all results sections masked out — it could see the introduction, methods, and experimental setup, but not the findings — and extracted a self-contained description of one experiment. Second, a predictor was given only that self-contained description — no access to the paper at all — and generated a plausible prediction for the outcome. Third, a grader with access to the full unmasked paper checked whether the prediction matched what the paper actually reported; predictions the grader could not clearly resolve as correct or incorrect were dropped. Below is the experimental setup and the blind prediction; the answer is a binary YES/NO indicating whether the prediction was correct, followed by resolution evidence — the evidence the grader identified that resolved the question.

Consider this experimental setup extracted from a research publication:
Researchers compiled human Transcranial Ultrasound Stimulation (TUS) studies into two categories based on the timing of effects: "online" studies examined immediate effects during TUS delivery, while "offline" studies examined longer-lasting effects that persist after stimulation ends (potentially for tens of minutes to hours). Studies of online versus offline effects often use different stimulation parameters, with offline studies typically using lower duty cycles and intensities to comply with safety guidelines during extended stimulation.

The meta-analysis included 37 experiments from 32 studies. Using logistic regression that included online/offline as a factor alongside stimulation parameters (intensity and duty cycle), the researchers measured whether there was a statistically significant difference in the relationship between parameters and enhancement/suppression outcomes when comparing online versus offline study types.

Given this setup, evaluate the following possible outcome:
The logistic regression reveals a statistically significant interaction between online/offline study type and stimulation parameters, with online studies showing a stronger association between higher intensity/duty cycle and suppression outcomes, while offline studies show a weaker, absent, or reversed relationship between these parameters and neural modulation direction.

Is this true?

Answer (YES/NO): NO